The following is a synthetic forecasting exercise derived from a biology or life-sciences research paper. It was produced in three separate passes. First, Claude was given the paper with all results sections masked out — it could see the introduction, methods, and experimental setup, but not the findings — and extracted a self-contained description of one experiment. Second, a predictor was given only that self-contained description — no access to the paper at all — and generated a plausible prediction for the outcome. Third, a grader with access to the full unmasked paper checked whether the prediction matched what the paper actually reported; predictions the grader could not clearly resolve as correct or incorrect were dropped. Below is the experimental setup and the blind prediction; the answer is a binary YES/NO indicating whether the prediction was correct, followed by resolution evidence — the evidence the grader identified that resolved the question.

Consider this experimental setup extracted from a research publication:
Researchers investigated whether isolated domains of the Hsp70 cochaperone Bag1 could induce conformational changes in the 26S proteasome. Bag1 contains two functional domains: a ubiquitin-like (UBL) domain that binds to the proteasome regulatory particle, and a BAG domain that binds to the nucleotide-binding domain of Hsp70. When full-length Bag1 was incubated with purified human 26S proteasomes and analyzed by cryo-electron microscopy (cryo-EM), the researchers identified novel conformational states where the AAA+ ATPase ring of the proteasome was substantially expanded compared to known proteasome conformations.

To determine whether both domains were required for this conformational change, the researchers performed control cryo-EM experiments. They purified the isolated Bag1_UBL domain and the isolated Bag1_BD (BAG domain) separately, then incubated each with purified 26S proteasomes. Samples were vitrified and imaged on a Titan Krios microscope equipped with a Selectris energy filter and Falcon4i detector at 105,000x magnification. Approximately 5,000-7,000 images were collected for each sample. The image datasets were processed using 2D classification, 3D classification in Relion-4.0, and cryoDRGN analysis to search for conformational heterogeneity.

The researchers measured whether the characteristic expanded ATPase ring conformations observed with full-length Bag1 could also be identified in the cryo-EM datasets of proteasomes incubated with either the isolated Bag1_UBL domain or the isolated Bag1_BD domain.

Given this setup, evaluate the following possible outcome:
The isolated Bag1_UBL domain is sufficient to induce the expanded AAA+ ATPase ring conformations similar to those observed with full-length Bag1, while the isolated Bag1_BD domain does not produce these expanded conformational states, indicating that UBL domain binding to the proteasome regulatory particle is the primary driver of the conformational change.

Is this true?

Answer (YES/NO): NO